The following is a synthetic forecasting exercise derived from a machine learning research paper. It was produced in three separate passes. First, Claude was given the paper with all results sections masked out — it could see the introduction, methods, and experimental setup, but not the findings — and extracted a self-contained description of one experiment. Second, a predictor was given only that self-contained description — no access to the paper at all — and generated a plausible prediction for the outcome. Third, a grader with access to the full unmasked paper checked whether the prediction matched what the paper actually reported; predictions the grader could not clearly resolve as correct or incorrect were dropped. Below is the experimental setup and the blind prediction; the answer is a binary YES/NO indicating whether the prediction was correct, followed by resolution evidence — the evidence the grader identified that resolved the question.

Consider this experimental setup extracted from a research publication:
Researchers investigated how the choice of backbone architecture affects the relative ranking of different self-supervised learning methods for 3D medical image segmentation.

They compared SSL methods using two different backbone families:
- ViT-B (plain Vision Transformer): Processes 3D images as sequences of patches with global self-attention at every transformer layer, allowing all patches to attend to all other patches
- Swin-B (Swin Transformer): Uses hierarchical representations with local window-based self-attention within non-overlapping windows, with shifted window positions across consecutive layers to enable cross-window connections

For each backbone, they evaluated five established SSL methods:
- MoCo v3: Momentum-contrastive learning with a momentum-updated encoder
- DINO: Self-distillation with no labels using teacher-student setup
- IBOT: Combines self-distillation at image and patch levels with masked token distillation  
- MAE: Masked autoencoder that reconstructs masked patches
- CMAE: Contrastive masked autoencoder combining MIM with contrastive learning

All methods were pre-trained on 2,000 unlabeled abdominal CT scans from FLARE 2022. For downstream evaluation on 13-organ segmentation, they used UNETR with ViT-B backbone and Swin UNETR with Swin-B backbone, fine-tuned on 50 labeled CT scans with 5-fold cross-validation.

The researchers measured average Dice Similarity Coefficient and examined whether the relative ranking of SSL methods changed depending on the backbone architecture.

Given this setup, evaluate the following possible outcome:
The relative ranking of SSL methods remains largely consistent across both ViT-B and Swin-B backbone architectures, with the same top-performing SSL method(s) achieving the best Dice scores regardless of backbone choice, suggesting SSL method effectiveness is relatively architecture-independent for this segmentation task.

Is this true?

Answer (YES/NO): YES